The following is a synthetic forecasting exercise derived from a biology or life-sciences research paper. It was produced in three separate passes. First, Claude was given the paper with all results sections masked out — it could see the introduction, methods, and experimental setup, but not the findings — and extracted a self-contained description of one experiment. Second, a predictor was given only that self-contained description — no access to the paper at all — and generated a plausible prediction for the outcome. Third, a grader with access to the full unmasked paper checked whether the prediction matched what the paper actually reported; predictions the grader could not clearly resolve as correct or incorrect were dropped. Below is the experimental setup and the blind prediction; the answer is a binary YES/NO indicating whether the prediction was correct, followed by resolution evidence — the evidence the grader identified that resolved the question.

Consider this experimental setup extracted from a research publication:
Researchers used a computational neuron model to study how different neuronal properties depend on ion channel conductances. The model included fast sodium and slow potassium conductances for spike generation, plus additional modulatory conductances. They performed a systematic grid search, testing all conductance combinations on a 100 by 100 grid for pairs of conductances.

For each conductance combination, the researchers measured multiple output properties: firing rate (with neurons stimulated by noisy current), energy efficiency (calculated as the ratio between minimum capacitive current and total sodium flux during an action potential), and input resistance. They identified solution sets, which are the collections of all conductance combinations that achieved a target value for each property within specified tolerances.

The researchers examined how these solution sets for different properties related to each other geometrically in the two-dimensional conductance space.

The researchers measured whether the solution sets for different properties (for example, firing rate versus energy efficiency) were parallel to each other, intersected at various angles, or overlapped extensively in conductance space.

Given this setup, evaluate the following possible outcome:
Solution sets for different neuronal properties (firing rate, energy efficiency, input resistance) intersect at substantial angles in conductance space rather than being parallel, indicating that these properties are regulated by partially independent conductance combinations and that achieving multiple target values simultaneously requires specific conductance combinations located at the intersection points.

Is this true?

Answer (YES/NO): YES